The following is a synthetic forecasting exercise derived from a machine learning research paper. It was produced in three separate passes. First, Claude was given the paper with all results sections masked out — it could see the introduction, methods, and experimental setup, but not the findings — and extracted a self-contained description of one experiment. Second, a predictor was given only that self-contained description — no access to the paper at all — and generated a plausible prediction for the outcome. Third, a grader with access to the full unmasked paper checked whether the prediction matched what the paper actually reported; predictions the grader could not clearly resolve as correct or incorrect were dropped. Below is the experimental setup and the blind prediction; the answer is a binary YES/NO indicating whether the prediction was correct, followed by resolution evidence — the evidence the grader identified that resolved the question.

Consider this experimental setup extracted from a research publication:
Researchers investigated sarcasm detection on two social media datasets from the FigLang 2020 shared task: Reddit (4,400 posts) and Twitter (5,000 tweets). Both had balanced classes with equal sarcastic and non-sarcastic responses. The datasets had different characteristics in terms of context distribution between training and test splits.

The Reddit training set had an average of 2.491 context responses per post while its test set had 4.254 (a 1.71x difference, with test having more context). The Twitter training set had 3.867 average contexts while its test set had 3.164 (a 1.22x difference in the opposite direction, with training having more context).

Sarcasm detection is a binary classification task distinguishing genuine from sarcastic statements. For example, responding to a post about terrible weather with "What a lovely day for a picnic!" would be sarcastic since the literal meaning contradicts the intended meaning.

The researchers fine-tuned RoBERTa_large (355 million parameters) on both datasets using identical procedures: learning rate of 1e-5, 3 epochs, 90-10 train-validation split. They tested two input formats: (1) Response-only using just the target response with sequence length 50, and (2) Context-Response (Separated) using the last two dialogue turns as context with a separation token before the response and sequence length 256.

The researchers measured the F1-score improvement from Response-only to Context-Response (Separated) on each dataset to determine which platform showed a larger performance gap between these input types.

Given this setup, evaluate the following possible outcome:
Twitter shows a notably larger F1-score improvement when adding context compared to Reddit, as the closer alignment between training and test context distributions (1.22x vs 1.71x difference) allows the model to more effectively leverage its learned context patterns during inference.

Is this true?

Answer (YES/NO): NO